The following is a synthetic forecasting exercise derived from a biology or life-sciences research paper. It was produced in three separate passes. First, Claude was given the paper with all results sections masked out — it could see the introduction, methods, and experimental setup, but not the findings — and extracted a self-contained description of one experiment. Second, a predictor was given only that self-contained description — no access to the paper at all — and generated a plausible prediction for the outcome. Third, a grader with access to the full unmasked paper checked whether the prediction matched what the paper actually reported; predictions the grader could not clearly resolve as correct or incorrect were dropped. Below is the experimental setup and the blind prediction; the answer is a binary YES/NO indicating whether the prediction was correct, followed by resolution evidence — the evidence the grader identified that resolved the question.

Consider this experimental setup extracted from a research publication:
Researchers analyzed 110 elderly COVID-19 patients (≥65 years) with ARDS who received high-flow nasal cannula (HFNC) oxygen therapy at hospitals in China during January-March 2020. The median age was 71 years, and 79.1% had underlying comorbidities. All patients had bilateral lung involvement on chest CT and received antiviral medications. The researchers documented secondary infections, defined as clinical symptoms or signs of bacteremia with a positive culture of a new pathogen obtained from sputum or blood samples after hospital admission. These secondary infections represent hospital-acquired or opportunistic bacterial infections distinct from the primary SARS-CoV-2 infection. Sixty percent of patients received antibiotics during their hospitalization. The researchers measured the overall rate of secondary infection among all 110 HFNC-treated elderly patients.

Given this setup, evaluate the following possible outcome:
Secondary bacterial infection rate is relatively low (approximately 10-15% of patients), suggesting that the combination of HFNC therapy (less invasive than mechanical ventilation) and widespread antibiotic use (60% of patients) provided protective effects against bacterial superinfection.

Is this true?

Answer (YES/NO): NO